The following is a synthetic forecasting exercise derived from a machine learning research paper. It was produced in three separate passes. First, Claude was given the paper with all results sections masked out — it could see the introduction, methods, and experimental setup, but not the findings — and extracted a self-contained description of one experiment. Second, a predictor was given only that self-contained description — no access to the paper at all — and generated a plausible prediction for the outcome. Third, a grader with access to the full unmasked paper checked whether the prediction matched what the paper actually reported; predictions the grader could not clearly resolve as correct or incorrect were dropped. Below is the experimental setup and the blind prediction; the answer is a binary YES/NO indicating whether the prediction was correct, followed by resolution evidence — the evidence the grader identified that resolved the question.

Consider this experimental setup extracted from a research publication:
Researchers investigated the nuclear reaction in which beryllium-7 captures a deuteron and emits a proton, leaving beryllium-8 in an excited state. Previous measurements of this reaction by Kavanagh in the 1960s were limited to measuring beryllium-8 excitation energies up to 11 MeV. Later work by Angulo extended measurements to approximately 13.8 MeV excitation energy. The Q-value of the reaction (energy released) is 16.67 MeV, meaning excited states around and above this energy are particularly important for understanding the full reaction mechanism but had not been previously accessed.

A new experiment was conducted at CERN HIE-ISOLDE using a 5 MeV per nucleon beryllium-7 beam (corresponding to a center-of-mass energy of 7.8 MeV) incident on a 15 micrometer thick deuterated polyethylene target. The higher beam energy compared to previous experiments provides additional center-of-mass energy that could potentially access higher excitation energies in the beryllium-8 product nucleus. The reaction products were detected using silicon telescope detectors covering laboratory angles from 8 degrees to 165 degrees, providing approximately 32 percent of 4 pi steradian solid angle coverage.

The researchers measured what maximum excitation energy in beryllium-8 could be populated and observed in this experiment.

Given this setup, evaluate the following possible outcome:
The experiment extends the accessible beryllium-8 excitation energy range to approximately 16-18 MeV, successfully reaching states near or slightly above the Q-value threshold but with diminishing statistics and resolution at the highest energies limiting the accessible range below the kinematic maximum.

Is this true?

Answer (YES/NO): NO